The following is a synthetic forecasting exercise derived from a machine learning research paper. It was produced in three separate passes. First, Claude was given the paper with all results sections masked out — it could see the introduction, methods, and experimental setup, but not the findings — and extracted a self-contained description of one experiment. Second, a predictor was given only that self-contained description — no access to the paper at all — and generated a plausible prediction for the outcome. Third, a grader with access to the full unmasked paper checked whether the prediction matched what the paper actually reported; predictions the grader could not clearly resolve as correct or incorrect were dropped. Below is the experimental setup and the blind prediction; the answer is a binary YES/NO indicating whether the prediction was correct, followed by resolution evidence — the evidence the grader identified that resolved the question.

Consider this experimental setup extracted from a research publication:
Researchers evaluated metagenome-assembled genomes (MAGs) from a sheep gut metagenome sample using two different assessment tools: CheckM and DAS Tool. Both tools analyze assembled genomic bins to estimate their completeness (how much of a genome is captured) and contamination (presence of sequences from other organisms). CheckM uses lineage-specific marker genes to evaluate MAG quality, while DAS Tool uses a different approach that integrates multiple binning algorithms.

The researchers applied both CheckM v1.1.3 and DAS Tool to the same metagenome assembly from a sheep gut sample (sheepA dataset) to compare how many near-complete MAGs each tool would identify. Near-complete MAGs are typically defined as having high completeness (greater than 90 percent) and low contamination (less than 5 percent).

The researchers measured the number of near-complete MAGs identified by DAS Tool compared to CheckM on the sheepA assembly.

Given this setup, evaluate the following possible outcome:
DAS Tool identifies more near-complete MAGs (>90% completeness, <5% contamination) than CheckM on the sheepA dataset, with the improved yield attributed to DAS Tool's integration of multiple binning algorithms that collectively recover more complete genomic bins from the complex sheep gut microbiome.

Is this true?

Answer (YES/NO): NO